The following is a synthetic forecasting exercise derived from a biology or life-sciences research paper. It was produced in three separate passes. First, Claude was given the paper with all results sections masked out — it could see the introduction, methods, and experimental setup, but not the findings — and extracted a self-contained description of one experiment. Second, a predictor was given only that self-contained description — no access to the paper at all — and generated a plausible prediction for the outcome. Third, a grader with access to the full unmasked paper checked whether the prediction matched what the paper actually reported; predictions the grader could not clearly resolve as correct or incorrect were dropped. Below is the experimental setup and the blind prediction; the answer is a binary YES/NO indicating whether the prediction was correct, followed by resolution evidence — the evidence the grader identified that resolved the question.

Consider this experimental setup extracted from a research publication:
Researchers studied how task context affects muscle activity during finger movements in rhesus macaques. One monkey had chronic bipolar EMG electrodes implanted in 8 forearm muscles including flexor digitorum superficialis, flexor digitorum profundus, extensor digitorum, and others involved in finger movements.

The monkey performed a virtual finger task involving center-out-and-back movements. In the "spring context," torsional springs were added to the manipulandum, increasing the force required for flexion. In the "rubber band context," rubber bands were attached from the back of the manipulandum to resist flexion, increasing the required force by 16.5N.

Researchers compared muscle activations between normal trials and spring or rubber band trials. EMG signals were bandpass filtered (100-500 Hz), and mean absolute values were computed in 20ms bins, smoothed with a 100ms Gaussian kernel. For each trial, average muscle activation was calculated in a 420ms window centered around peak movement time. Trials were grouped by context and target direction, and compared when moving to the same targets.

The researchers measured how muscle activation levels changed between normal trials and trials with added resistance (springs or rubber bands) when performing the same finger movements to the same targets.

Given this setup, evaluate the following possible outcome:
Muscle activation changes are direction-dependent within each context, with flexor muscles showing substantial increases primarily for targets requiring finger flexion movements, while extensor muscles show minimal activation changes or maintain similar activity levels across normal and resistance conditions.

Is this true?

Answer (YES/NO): NO